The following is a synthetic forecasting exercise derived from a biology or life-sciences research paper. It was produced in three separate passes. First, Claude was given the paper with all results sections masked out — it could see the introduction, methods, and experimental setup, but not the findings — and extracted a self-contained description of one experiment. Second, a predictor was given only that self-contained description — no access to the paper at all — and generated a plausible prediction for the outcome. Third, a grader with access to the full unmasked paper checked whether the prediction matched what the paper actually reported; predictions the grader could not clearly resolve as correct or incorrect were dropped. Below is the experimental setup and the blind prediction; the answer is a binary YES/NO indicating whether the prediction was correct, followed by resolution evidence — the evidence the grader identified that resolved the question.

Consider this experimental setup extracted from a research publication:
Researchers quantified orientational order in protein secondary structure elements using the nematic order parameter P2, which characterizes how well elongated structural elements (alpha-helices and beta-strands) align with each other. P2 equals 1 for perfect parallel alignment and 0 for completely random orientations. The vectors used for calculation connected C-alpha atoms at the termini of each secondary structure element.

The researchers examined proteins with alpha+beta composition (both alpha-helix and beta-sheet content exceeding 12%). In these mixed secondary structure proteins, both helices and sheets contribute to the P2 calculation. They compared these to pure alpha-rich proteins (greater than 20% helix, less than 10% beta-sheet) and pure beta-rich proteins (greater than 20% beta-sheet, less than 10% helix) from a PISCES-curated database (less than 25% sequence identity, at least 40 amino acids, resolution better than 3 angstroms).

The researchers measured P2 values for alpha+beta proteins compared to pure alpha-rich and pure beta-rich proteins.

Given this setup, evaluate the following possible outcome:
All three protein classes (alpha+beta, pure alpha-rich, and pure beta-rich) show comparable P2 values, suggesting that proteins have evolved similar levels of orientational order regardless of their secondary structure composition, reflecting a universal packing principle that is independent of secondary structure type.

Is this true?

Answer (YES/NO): NO